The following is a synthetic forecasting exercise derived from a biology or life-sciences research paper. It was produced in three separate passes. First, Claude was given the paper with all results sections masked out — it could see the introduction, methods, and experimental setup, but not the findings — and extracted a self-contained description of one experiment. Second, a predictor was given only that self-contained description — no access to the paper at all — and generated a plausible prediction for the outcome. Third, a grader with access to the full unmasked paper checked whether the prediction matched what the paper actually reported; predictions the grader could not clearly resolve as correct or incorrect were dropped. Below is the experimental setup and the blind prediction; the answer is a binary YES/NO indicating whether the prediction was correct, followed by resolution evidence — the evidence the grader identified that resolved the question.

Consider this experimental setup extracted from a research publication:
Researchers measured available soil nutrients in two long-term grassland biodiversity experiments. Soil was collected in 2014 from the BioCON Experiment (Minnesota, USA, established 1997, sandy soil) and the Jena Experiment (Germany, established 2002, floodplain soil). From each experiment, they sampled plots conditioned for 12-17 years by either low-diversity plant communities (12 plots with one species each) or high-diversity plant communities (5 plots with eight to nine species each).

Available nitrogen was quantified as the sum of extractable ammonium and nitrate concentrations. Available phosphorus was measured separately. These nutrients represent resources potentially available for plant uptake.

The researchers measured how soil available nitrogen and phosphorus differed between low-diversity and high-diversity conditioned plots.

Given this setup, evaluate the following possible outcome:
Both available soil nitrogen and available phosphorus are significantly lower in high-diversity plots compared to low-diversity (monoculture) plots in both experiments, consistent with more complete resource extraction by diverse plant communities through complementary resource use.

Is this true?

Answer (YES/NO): NO